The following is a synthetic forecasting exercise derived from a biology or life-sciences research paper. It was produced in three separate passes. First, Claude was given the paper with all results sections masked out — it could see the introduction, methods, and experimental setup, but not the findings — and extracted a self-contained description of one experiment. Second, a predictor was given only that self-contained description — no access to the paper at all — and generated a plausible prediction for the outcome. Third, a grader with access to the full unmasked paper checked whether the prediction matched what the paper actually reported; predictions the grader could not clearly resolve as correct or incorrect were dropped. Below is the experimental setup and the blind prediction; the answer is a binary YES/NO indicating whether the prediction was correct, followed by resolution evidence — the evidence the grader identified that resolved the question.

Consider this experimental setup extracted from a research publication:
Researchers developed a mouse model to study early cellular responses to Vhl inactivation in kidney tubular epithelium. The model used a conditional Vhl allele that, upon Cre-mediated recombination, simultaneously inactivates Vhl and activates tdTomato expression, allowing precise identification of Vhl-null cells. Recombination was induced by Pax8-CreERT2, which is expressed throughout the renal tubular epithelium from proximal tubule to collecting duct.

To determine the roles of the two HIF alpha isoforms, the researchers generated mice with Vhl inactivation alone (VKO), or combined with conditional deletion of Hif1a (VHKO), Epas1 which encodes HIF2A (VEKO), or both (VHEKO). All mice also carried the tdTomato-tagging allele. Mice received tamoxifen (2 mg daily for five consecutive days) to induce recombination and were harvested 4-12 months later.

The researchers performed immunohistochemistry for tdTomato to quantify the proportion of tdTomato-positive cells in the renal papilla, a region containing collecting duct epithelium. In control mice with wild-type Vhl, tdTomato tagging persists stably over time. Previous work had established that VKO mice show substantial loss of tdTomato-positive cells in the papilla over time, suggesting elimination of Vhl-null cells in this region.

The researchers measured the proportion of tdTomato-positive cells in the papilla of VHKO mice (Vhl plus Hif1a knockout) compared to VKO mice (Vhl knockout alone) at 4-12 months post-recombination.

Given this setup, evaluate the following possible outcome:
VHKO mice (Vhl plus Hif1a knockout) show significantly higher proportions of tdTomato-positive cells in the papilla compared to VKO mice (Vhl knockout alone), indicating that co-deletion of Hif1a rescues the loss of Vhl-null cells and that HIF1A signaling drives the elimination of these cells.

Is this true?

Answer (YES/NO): YES